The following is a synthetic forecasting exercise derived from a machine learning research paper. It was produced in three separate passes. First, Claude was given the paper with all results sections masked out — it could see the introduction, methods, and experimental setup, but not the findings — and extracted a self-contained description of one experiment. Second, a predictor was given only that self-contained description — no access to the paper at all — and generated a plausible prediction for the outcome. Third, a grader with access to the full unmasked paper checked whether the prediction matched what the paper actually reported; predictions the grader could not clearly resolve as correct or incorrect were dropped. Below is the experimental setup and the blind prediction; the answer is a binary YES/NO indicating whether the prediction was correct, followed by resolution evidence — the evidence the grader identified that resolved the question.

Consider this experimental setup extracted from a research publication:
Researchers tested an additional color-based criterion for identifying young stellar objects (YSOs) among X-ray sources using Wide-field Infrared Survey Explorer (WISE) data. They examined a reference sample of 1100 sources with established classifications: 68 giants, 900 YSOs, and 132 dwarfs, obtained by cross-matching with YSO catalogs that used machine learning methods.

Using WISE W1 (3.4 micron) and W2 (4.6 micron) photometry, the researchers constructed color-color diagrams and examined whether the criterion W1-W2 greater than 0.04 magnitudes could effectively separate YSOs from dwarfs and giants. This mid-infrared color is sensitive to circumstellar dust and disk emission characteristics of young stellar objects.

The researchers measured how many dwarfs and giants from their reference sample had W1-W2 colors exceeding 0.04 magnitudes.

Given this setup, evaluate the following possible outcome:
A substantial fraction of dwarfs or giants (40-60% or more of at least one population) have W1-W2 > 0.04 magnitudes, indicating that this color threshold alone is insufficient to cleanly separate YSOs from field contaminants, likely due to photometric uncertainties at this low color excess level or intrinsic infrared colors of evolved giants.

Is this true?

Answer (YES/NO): NO